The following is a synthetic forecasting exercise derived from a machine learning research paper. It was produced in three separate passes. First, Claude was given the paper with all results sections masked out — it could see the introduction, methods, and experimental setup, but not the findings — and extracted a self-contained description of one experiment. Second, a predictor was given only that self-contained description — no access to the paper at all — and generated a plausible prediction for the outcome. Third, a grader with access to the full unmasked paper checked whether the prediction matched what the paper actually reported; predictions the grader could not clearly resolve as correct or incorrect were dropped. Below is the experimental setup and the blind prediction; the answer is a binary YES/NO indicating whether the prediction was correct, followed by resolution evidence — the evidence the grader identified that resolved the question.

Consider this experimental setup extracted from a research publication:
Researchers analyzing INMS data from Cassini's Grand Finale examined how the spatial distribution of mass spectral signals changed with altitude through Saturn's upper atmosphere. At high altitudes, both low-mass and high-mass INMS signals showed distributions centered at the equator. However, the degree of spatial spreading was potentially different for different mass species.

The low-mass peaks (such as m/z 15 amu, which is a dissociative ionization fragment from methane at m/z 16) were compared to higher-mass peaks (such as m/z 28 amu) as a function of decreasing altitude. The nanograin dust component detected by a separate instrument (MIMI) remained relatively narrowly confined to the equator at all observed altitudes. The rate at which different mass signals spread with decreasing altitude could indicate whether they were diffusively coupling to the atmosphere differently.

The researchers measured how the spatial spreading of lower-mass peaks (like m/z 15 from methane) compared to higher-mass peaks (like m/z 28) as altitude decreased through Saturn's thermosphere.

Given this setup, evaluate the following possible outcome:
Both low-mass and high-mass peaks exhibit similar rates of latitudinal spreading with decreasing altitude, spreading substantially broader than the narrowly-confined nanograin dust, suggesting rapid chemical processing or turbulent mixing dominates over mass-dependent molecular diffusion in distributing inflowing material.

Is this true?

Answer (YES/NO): NO